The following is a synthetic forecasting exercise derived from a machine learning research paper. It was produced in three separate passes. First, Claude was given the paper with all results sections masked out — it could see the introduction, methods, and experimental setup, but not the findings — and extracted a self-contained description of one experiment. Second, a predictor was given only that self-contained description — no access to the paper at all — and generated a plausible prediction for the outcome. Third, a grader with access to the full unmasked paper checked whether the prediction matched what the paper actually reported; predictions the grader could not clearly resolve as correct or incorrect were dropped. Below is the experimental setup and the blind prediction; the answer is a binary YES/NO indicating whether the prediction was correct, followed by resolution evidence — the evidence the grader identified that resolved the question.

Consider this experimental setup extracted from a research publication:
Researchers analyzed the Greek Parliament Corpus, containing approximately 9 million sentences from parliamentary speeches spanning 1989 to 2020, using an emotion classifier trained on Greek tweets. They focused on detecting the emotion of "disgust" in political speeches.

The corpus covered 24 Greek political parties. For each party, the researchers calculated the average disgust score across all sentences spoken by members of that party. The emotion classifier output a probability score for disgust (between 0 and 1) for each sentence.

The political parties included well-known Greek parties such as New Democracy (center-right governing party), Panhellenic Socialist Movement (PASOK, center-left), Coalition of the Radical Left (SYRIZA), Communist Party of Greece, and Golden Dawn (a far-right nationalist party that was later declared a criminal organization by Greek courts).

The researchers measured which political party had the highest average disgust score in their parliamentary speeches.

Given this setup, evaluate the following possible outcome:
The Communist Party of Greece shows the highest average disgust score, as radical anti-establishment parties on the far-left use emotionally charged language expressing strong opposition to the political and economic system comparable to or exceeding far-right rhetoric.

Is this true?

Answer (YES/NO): NO